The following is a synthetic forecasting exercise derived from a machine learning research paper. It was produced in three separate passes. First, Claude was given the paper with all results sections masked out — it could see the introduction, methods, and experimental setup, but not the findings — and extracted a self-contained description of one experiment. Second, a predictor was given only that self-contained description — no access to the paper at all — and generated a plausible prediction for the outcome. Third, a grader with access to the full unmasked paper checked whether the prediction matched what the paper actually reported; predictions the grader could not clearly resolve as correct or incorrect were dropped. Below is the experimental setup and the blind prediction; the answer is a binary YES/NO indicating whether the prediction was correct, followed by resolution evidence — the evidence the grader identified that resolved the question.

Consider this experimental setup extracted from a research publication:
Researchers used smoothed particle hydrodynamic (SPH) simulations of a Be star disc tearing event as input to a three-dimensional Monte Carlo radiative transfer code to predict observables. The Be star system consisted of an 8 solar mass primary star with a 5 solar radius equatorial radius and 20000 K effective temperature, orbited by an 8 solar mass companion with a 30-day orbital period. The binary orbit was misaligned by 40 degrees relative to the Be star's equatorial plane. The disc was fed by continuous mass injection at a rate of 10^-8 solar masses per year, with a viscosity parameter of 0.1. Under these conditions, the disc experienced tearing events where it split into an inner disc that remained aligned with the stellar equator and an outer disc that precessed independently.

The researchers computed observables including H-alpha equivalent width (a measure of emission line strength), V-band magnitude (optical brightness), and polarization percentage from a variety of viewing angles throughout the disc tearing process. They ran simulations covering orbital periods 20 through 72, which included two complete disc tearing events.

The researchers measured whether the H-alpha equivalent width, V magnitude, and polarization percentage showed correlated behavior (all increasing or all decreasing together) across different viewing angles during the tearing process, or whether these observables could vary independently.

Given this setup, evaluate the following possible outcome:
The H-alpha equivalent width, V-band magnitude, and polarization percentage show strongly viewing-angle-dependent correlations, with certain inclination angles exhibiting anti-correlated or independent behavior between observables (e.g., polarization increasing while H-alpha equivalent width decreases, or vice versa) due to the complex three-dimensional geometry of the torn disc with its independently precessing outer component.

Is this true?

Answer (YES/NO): YES